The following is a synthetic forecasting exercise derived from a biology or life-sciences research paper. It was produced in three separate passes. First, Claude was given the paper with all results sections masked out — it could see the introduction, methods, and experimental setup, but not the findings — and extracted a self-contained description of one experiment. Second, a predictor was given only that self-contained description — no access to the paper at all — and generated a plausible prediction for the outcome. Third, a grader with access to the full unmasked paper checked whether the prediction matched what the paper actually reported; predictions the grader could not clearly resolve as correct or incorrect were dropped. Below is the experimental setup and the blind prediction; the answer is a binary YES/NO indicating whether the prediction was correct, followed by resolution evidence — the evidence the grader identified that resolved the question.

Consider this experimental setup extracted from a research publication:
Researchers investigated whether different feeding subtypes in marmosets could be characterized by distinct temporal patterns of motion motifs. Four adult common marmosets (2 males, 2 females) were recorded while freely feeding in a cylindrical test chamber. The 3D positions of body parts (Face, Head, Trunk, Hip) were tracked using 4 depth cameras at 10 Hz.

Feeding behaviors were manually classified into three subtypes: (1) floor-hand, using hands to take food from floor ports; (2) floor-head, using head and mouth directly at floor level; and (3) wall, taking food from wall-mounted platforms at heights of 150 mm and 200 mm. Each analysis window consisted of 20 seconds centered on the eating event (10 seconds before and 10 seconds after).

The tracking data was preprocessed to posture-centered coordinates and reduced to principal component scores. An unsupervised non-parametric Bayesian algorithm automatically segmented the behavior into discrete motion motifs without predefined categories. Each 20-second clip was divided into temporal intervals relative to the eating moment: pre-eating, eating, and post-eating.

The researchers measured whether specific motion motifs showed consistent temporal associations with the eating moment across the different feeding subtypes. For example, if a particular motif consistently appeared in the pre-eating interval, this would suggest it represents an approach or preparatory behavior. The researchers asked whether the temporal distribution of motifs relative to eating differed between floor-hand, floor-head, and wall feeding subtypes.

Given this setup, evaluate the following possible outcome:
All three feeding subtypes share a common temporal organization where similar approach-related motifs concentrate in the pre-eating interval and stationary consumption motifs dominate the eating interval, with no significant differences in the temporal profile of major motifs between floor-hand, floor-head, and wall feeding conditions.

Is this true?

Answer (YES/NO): NO